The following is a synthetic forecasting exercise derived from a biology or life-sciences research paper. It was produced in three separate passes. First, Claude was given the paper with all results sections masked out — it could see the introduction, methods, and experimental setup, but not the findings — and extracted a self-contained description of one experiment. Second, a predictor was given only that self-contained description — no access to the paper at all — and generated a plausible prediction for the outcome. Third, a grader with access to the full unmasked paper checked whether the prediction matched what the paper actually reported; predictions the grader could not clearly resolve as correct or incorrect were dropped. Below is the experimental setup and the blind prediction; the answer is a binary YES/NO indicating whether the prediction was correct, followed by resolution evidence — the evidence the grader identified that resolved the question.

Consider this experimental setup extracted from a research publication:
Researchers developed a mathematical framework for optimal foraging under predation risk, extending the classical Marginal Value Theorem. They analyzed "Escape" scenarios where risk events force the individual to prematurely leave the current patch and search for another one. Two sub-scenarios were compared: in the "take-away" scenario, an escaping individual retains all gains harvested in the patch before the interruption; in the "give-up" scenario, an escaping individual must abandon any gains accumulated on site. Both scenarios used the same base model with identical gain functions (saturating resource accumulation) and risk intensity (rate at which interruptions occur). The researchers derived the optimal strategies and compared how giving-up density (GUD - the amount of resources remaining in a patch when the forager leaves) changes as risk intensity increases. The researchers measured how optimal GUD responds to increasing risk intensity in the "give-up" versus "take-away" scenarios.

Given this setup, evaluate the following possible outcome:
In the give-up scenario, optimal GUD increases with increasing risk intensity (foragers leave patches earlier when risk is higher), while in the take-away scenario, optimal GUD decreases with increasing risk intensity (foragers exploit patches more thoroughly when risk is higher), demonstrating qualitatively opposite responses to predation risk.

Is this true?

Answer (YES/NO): YES